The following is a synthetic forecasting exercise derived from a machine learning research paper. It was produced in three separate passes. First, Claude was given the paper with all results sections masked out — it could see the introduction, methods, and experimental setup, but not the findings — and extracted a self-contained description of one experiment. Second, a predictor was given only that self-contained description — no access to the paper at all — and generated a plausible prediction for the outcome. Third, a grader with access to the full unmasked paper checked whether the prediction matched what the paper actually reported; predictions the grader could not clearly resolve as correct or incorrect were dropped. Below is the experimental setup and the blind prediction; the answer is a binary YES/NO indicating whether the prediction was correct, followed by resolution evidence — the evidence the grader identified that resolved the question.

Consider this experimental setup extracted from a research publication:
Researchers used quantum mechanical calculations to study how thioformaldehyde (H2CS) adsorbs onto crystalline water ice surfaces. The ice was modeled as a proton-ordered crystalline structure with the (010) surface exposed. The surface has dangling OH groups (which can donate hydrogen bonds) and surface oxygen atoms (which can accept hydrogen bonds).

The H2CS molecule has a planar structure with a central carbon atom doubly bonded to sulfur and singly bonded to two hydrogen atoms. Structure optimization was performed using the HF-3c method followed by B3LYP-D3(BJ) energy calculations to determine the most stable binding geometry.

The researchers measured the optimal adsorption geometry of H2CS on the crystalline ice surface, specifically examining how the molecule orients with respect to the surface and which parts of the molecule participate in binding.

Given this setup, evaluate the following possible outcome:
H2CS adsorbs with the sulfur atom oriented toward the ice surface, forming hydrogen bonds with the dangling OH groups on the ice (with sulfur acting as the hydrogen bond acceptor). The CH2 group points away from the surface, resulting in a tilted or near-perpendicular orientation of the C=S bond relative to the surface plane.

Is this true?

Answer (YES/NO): NO